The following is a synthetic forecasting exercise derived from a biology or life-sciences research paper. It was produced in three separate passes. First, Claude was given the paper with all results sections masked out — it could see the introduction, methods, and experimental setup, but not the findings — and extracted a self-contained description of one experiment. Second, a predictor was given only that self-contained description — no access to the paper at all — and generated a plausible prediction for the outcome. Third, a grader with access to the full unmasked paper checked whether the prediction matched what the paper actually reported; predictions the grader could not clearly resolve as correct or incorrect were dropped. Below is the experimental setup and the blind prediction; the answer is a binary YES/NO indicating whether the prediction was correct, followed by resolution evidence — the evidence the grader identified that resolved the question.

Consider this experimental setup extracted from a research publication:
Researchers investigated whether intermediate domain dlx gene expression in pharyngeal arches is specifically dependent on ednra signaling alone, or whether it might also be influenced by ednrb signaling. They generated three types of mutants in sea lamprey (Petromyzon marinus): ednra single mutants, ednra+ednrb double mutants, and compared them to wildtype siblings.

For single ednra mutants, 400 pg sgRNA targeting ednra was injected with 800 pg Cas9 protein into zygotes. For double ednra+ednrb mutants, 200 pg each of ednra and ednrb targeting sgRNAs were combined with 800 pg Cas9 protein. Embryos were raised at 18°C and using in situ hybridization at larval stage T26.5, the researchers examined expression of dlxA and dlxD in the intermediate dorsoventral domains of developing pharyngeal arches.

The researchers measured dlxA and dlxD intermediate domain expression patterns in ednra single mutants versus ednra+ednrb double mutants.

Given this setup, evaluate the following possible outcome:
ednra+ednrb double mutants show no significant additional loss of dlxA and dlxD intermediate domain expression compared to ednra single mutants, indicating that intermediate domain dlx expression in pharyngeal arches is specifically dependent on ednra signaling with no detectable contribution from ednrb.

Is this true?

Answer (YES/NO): NO